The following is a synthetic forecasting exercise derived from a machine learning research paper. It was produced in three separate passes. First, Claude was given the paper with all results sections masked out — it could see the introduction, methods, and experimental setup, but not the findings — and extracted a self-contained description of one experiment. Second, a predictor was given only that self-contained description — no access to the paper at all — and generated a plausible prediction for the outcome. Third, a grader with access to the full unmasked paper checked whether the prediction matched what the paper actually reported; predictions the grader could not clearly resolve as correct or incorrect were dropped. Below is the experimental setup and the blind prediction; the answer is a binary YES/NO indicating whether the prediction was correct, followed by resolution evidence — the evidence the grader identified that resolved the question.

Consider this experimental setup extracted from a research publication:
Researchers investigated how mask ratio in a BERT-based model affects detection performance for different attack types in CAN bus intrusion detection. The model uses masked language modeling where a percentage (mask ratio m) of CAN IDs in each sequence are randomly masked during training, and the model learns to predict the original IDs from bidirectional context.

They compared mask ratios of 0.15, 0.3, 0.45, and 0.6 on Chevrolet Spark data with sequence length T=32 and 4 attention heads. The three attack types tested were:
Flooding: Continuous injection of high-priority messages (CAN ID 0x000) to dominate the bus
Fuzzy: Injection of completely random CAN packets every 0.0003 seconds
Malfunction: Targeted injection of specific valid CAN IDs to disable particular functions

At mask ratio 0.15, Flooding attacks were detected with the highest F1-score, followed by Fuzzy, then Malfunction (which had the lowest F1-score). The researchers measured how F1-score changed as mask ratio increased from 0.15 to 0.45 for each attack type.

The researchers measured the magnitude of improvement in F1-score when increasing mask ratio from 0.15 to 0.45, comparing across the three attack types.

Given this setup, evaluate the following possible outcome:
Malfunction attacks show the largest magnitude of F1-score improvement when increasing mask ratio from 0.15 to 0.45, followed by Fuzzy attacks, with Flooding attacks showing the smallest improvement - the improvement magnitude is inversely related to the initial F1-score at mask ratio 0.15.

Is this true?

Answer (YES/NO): YES